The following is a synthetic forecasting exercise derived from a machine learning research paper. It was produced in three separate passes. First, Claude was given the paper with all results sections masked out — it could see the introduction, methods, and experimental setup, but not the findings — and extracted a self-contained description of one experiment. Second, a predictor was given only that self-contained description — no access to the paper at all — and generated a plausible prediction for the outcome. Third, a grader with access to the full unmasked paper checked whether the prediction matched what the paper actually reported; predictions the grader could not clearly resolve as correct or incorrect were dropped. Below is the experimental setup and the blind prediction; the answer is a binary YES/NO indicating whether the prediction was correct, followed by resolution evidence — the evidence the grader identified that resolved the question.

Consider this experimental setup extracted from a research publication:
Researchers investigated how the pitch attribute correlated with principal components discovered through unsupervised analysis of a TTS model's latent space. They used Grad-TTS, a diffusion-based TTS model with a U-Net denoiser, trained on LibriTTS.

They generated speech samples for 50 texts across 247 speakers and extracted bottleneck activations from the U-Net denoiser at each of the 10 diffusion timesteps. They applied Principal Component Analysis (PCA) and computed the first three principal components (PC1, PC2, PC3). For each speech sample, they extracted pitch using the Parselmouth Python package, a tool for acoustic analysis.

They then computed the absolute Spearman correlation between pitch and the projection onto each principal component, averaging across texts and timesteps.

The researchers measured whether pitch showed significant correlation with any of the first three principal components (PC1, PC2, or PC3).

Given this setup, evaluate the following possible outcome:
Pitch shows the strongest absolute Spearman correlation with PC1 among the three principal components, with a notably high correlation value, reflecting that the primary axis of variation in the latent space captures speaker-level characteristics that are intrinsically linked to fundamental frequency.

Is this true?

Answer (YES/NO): NO